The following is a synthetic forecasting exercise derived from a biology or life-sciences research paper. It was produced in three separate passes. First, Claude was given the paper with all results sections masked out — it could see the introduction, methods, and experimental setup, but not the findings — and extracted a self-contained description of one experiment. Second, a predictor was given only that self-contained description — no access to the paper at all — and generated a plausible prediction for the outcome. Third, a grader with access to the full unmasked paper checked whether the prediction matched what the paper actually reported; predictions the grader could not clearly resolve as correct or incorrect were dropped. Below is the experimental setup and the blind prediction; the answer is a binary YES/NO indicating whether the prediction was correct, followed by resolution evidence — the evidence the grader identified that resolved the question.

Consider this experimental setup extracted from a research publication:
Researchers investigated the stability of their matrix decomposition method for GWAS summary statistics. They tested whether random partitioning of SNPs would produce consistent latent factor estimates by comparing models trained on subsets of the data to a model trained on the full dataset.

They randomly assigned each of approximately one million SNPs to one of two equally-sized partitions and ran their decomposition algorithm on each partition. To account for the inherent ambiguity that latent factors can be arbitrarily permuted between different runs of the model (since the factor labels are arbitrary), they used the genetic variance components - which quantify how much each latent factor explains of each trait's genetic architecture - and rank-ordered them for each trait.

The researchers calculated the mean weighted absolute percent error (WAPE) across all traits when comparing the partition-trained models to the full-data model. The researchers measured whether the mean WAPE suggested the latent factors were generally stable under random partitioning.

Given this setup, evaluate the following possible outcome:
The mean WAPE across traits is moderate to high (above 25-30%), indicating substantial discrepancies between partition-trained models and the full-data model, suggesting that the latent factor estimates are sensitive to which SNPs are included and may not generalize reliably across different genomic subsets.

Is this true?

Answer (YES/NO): NO